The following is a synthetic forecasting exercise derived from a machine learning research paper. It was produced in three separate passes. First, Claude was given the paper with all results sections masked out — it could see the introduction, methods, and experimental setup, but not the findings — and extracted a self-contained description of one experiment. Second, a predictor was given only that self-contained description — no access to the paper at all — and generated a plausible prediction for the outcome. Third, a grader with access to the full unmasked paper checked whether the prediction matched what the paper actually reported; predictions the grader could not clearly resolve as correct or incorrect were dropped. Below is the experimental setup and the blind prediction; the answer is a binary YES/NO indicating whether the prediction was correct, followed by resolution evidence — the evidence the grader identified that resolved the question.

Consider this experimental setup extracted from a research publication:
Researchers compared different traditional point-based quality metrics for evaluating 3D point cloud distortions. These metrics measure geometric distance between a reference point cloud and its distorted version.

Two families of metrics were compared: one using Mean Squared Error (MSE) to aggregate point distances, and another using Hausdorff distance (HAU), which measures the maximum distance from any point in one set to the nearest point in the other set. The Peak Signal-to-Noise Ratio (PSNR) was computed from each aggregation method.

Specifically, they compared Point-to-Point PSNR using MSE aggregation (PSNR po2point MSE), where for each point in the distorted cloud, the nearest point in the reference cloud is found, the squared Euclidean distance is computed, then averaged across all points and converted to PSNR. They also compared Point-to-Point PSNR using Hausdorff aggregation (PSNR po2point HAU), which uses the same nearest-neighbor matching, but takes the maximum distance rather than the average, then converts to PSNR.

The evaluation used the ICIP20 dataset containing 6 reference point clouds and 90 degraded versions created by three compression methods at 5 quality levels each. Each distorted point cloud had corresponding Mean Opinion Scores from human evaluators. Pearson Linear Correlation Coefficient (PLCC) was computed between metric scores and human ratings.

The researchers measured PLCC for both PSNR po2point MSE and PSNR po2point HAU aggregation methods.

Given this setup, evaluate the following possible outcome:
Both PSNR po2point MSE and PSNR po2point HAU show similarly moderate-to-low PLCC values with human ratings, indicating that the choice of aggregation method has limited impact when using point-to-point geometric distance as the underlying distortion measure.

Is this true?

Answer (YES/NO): NO